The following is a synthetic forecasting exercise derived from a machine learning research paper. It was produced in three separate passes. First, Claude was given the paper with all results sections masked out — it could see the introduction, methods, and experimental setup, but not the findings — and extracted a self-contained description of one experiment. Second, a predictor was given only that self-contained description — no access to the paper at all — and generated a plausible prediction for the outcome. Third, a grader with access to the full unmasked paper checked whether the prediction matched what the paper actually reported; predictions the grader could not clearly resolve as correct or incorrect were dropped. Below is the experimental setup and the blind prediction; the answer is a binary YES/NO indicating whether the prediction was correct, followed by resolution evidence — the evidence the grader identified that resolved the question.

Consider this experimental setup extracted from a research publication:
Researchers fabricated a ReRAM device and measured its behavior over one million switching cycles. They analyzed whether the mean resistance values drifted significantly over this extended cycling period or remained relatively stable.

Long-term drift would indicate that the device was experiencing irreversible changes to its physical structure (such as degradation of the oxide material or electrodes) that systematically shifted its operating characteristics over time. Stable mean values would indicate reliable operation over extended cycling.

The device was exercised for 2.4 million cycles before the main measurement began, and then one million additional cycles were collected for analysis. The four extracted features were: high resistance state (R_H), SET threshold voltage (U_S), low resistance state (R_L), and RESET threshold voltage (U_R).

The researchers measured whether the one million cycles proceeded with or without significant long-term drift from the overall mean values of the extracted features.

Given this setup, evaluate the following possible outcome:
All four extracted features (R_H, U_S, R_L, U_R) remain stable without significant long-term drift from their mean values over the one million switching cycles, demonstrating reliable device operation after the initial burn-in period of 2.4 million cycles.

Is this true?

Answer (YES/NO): YES